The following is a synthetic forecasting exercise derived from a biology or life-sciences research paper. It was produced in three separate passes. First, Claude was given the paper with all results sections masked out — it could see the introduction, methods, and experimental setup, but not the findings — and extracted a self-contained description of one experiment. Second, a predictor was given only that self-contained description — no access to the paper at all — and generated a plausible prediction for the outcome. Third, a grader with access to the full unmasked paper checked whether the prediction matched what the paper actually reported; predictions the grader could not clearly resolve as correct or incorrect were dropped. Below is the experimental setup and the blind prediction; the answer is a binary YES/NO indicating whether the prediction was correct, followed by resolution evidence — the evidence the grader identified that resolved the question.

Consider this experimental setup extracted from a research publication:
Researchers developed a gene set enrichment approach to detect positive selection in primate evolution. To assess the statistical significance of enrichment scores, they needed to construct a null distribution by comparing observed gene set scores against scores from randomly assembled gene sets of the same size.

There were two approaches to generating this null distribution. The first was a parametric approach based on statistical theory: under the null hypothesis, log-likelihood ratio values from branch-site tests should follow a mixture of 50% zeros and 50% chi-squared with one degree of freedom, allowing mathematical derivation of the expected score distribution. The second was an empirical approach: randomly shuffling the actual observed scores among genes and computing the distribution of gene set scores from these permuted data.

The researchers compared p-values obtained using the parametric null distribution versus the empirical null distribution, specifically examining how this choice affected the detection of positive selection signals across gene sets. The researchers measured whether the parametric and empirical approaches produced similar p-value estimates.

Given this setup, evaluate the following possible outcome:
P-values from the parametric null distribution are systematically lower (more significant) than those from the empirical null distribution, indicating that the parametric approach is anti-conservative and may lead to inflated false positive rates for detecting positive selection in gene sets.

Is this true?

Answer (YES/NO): NO